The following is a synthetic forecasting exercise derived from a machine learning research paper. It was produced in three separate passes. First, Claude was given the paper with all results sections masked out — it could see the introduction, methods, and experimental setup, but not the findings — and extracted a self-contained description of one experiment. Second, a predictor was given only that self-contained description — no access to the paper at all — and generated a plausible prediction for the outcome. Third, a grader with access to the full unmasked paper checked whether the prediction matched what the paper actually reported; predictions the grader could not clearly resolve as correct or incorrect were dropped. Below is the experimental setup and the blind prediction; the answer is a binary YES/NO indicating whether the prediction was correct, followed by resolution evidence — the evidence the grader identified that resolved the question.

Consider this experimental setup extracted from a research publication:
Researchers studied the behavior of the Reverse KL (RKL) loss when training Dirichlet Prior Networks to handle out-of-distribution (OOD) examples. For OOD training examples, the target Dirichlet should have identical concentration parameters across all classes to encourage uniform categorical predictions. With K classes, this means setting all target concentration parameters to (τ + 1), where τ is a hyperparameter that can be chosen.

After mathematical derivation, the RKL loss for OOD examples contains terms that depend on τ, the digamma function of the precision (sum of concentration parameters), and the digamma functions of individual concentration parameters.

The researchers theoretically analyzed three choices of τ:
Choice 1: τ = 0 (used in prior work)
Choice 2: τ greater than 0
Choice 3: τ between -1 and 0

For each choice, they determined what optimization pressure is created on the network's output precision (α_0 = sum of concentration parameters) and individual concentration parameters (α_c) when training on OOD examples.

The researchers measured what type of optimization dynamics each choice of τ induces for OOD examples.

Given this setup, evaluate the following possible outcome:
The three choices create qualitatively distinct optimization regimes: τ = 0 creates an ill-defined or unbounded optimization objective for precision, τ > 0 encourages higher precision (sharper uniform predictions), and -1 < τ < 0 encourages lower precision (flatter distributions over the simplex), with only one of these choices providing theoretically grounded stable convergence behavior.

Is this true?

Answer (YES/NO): NO